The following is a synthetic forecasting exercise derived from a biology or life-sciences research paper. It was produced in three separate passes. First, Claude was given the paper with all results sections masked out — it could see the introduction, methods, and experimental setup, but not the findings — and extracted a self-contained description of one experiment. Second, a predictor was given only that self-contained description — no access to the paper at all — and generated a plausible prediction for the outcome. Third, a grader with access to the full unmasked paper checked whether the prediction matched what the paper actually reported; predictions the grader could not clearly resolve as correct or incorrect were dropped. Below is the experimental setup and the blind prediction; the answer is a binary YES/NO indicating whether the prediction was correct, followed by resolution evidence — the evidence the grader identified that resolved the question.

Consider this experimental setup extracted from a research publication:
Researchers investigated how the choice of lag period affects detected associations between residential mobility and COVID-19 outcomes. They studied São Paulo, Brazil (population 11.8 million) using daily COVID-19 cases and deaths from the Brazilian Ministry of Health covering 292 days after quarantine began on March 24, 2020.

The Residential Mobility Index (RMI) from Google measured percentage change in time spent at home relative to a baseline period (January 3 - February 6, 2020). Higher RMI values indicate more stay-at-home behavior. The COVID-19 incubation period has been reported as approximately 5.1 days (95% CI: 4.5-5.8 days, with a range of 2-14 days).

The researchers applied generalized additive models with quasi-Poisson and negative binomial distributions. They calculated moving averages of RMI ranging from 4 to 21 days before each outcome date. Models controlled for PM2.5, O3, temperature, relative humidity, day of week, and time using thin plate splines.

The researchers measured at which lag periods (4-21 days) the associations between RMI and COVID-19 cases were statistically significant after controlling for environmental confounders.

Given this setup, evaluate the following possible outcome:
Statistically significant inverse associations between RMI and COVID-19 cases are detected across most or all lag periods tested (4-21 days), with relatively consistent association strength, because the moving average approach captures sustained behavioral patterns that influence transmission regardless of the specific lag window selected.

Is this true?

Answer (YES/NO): NO